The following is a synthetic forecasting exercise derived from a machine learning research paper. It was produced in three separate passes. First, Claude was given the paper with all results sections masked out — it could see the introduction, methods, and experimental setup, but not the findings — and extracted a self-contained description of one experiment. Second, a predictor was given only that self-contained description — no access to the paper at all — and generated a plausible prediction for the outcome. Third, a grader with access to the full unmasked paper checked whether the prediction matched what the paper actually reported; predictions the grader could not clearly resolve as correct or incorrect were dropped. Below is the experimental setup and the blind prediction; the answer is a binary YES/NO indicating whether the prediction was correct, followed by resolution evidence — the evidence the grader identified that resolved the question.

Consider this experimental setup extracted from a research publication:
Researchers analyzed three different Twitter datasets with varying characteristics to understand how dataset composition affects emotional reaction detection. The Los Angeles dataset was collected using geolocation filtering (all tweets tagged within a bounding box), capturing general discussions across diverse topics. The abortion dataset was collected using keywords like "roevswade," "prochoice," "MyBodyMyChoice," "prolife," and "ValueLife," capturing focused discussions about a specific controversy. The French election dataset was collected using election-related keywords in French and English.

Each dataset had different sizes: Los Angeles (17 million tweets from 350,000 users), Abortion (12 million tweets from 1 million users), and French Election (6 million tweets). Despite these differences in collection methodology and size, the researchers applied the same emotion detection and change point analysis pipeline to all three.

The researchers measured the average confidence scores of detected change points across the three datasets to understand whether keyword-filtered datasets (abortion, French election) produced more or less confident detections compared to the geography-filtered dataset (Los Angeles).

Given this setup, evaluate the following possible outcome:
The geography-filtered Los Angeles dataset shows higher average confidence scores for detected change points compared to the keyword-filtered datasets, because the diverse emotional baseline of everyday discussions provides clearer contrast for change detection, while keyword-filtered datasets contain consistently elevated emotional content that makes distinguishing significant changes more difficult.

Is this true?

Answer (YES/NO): NO